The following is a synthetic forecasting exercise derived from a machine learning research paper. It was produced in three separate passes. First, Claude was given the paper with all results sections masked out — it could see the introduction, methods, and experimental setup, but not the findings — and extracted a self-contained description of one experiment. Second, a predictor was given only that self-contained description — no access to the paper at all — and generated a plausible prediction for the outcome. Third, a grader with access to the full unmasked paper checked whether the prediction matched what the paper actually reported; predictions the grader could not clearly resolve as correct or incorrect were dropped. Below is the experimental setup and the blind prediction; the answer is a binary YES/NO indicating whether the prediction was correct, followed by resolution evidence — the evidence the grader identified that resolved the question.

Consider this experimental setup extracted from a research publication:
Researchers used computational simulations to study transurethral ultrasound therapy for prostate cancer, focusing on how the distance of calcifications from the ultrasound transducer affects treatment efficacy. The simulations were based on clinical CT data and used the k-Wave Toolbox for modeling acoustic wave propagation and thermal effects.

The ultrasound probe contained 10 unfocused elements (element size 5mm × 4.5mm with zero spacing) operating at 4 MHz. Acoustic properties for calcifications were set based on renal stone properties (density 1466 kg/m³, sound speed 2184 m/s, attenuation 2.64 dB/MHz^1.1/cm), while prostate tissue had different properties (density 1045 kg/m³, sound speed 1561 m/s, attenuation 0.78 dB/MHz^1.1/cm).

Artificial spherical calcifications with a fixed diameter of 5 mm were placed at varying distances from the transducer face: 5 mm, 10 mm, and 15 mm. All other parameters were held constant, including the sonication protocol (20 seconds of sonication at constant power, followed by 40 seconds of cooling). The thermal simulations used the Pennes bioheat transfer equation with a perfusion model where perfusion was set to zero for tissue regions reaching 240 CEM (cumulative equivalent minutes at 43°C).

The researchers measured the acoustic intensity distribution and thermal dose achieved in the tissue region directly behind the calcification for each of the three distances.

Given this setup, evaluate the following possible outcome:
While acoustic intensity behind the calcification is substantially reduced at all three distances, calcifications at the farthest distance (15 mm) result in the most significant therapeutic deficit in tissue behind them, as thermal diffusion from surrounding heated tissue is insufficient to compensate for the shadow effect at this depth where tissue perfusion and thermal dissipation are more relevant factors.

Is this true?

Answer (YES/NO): NO